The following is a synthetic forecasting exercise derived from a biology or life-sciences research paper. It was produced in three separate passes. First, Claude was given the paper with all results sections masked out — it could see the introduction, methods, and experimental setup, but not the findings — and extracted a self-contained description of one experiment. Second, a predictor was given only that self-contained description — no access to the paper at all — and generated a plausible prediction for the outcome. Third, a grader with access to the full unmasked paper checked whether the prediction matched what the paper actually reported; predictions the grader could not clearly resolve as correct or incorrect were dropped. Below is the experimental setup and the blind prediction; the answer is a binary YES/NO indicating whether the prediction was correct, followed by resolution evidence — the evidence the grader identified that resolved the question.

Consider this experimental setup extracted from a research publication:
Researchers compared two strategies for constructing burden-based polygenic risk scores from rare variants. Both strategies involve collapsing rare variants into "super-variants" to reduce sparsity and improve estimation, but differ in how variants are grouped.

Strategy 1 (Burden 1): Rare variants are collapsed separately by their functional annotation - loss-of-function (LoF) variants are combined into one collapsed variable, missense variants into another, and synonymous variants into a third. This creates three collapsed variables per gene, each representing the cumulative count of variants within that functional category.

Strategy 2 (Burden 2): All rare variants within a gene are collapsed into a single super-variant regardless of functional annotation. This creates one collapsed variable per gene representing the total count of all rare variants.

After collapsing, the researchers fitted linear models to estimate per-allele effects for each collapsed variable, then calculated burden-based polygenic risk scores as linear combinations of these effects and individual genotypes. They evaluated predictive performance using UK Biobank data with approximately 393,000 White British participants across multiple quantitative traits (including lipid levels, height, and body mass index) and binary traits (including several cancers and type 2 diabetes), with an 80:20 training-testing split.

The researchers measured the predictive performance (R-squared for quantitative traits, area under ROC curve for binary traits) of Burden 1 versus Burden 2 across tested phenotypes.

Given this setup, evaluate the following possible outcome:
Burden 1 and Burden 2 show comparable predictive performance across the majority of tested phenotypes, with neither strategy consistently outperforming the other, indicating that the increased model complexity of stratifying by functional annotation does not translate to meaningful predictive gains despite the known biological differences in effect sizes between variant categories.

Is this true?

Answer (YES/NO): NO